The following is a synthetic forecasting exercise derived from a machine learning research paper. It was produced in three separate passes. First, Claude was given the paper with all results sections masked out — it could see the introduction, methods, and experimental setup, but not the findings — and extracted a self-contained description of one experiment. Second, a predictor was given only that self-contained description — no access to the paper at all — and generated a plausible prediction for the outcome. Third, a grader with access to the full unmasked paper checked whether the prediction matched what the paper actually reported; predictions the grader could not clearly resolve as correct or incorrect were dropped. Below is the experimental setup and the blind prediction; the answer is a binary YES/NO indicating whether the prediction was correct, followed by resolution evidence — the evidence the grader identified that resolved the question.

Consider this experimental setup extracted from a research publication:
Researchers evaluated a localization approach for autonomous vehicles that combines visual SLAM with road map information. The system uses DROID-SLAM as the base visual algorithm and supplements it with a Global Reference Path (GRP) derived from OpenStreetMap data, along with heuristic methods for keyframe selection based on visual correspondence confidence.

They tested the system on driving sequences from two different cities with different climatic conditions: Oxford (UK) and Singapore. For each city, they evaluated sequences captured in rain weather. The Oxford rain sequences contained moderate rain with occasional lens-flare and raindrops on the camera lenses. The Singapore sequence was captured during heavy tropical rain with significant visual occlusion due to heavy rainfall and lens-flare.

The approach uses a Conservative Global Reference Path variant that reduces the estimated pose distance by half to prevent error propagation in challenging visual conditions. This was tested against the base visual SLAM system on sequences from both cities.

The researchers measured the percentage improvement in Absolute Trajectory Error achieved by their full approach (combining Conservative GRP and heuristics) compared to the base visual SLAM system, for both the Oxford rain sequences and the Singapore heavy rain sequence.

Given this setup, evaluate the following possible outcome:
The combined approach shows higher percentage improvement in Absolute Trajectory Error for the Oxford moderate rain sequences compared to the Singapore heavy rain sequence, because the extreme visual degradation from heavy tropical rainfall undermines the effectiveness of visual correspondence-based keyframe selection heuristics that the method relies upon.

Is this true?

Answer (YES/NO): YES